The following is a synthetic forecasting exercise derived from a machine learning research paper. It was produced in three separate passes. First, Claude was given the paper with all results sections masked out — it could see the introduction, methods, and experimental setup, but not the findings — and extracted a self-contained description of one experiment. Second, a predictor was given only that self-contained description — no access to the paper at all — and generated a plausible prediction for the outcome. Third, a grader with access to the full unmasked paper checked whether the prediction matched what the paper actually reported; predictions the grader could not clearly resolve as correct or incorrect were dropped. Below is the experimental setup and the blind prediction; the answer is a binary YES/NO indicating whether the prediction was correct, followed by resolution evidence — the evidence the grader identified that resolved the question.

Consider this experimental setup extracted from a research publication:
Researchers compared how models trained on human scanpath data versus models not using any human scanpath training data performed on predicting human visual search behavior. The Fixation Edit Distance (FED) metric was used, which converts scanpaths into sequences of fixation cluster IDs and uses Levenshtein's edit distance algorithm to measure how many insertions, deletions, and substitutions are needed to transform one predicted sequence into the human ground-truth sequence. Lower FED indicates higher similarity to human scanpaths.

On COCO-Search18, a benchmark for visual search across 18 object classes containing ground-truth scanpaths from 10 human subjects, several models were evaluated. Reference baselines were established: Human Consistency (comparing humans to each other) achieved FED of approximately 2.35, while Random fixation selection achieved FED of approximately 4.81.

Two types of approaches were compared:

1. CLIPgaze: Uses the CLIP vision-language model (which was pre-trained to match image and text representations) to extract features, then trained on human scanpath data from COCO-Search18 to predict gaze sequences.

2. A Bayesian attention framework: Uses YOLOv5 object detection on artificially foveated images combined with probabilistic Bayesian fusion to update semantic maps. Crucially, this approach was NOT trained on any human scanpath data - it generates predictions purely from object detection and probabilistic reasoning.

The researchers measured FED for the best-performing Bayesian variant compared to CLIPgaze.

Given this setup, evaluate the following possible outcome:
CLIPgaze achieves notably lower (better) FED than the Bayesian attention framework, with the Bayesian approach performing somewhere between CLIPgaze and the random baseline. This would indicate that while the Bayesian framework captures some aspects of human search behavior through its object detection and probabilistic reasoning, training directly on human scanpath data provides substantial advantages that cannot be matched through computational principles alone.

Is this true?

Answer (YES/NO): YES